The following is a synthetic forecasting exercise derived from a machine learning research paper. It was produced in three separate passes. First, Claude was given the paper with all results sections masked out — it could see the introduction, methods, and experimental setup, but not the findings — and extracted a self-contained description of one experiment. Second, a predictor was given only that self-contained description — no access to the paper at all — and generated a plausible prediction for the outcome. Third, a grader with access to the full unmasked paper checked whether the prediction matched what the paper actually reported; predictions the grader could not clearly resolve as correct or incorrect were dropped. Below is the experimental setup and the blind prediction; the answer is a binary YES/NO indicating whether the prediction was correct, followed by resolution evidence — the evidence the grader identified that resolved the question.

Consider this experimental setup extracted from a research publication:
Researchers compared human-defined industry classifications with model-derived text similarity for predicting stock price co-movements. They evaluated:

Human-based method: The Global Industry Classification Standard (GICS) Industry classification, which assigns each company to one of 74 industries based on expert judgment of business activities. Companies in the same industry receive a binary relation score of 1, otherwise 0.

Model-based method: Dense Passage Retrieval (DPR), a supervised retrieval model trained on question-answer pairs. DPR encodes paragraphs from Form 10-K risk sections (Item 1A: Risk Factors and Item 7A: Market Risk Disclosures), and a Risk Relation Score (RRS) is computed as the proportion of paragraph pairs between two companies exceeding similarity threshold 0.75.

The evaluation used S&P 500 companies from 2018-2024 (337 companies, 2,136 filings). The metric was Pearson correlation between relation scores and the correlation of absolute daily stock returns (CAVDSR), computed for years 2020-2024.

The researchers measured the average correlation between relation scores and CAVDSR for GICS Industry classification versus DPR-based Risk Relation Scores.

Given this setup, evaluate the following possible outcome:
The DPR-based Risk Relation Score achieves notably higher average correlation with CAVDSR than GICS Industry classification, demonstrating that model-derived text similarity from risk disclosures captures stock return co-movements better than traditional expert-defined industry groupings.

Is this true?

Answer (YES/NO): YES